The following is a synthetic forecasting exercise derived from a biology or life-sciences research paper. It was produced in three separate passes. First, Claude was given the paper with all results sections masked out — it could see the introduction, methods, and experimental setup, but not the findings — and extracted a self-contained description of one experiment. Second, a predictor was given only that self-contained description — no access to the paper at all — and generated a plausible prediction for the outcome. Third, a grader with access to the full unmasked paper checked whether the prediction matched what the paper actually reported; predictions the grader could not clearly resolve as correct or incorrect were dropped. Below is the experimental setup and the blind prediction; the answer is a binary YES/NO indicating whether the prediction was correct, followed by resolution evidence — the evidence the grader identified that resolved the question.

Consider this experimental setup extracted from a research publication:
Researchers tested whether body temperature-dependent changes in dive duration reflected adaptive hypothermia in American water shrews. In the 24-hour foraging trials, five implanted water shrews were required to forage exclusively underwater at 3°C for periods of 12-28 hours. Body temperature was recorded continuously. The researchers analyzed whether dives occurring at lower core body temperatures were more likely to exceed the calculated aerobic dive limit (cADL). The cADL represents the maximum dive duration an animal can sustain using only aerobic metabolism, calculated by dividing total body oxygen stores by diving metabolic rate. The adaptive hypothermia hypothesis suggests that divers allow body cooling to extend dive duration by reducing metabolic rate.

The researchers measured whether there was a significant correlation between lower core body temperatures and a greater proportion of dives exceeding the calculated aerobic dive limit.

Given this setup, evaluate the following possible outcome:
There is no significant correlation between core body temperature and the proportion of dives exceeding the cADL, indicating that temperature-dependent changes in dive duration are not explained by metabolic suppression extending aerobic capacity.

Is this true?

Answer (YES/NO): YES